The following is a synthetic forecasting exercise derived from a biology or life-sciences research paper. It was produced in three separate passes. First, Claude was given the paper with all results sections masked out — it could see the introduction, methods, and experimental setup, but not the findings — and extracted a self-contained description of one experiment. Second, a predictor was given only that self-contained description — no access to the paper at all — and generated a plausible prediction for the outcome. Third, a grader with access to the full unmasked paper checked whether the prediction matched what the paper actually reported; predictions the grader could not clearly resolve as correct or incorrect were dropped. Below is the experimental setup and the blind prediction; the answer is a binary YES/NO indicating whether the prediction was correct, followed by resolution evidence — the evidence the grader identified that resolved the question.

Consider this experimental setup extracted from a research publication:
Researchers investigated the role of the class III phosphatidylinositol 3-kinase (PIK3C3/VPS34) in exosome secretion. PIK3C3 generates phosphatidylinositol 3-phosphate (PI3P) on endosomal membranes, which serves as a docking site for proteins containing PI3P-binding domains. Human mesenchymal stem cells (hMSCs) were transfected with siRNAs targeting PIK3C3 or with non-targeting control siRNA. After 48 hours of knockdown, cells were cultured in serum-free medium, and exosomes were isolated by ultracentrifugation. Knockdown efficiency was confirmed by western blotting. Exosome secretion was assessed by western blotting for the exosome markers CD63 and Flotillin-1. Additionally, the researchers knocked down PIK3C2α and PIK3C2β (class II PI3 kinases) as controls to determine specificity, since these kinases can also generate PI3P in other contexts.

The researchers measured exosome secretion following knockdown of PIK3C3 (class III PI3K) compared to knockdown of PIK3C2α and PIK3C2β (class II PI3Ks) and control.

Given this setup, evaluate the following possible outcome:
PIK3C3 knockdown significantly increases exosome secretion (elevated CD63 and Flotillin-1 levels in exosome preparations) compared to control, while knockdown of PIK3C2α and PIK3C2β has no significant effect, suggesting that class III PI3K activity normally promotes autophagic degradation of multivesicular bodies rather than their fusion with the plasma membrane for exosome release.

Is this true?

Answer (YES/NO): NO